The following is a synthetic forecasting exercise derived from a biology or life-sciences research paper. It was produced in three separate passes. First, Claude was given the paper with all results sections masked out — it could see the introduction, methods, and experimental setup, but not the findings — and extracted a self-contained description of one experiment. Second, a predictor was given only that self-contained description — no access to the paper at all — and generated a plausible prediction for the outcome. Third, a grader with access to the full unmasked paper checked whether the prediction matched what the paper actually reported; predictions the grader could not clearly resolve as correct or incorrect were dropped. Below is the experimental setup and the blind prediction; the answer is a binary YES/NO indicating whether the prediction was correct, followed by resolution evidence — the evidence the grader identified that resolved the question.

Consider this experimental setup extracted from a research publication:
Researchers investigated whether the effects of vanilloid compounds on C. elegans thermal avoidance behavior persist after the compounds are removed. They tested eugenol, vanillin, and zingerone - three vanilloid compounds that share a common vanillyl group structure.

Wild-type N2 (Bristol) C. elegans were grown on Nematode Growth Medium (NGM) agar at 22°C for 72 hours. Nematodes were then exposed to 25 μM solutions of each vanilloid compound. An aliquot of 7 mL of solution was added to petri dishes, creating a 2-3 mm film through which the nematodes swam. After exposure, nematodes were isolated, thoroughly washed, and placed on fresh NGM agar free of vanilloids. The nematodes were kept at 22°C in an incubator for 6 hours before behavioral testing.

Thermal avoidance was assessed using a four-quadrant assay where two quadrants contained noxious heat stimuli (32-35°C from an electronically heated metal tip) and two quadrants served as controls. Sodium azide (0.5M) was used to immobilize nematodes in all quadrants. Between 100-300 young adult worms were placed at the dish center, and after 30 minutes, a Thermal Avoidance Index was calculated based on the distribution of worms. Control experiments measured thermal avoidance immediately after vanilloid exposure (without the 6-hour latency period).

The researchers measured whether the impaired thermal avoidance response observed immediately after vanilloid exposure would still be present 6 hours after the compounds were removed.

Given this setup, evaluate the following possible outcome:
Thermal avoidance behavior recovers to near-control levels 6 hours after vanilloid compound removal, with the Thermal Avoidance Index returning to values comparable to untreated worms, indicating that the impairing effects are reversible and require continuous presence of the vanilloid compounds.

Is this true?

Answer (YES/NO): YES